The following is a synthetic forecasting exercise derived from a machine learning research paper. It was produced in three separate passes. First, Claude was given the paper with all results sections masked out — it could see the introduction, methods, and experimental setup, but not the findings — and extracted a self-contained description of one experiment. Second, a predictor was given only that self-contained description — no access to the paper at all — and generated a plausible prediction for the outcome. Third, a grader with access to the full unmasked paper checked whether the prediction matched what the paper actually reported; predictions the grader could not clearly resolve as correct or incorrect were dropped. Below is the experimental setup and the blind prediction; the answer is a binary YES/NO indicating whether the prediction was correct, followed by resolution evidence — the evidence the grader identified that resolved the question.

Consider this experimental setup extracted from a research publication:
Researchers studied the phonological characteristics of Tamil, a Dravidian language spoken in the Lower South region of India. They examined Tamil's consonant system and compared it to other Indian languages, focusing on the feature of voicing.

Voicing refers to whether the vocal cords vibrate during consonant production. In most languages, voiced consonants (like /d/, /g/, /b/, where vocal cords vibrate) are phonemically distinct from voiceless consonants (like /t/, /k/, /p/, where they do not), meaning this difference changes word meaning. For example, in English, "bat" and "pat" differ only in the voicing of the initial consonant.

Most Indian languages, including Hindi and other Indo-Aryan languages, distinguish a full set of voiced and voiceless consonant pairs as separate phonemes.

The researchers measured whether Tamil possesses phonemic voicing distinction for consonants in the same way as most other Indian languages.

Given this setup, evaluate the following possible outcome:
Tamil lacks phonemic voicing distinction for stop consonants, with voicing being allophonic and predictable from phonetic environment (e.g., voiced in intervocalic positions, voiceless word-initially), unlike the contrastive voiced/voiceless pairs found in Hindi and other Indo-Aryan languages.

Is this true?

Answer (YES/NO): YES